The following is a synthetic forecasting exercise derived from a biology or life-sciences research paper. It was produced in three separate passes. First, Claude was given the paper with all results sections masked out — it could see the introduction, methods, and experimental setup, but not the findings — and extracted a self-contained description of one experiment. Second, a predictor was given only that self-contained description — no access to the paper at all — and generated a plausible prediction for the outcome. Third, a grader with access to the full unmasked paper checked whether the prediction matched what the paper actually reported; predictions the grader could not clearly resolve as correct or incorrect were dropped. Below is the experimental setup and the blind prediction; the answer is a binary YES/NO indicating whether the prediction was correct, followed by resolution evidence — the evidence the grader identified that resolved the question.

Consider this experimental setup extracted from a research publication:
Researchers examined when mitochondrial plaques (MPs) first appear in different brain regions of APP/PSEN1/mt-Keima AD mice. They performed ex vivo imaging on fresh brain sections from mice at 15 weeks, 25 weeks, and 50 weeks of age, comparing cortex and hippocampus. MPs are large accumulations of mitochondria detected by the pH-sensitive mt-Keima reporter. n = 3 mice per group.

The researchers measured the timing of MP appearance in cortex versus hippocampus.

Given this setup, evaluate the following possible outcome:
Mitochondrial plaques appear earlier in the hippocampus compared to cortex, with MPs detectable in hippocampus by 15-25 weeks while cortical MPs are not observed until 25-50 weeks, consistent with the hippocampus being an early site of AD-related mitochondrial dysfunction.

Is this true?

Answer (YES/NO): NO